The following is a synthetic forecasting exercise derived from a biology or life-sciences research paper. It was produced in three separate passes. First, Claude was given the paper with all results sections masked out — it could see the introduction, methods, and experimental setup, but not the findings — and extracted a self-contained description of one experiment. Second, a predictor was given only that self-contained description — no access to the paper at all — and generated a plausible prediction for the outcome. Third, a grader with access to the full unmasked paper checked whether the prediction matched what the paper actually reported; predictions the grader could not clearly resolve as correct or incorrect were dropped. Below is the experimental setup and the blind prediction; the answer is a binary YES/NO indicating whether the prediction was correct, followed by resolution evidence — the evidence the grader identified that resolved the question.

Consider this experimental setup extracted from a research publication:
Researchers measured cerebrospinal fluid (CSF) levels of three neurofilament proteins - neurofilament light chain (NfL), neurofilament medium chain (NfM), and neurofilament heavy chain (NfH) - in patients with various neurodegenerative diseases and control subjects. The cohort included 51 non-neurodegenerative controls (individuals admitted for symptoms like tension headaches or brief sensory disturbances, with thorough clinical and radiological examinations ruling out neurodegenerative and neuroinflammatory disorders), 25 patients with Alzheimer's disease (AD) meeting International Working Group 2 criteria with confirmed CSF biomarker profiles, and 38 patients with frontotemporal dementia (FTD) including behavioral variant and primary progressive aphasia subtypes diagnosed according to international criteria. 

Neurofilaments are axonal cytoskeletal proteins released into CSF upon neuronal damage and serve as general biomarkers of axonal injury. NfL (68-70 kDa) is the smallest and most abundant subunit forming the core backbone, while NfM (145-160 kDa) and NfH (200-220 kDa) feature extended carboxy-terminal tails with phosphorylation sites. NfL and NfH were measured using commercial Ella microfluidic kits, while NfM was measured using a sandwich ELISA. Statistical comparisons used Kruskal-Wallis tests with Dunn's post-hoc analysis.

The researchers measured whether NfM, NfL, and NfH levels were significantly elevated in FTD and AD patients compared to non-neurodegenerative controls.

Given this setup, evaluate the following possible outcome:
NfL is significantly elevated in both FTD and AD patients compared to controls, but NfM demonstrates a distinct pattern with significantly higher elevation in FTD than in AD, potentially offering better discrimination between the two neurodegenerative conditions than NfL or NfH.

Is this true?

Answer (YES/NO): NO